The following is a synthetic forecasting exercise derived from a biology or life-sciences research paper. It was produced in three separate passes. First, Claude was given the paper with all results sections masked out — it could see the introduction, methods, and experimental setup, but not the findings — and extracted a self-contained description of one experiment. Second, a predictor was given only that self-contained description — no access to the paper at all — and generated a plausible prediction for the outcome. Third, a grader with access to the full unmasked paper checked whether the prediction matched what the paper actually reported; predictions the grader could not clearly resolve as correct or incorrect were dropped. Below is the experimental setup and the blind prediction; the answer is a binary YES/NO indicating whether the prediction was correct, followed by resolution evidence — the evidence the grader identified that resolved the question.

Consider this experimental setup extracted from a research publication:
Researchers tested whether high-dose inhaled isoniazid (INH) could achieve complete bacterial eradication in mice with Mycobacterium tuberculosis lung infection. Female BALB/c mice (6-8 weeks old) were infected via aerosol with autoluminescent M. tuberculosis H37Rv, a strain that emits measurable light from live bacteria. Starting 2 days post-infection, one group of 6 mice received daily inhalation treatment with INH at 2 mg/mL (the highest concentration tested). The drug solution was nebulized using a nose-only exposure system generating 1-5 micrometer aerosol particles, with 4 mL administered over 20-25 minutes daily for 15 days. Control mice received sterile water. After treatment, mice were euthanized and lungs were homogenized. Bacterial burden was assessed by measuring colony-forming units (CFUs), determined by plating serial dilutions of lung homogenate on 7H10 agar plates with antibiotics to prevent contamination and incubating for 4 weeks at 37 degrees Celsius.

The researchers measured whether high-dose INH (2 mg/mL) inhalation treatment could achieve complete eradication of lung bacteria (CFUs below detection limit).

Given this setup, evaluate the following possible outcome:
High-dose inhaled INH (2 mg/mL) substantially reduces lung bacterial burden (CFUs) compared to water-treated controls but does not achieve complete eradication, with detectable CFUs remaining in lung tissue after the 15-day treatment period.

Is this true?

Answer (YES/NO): NO